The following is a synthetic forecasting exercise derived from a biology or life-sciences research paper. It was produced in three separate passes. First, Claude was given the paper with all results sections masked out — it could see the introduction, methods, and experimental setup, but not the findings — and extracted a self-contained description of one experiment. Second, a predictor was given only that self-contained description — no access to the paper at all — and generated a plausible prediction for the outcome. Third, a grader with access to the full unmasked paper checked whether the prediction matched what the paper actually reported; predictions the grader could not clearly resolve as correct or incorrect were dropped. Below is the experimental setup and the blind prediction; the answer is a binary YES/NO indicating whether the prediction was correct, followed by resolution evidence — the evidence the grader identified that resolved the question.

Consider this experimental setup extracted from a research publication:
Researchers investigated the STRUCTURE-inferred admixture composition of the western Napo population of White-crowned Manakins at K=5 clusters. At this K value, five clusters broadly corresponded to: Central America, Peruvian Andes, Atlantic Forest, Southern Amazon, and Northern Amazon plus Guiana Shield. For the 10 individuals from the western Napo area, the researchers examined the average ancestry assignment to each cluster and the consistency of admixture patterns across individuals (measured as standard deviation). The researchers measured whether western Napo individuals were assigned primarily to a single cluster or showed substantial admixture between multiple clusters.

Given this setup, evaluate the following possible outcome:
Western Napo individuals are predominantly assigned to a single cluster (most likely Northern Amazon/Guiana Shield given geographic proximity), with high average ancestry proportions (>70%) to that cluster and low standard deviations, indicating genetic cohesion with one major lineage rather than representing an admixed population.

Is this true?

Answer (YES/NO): NO